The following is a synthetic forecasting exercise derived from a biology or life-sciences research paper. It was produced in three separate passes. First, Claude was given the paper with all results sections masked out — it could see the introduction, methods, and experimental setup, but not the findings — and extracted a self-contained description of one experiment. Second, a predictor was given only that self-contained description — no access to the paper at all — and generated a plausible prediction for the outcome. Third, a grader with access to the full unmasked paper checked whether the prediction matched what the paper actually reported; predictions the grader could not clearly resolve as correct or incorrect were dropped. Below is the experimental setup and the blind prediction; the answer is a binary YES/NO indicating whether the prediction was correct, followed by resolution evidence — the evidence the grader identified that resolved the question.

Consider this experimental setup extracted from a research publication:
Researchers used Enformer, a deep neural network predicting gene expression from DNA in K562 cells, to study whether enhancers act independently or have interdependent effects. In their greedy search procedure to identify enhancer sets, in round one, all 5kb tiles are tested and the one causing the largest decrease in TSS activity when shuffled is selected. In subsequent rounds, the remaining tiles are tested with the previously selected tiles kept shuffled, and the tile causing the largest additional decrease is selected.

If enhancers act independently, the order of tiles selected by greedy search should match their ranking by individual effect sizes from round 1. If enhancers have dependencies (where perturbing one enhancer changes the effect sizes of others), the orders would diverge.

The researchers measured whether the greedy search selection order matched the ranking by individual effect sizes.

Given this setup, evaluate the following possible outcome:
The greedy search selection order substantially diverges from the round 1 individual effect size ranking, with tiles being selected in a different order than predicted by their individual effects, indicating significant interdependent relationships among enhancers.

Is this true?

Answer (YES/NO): YES